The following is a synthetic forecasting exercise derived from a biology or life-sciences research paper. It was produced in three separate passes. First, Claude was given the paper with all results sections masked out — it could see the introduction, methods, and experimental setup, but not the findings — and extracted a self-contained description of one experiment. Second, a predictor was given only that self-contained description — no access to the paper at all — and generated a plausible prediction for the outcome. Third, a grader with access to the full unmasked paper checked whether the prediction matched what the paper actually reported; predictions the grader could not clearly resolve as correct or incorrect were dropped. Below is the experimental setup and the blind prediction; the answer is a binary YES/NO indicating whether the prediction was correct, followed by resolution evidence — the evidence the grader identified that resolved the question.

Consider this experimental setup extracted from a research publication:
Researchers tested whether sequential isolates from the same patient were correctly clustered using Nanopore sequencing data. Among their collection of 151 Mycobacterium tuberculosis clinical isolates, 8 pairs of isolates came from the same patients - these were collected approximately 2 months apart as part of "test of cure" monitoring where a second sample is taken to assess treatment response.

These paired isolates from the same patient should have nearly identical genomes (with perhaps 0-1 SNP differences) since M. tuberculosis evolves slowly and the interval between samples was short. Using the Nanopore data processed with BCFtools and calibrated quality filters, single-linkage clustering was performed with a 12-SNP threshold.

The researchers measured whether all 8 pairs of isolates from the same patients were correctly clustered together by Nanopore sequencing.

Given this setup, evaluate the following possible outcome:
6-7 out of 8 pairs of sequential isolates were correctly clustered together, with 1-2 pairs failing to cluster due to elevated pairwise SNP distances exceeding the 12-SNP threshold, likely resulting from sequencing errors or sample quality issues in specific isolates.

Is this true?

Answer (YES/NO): NO